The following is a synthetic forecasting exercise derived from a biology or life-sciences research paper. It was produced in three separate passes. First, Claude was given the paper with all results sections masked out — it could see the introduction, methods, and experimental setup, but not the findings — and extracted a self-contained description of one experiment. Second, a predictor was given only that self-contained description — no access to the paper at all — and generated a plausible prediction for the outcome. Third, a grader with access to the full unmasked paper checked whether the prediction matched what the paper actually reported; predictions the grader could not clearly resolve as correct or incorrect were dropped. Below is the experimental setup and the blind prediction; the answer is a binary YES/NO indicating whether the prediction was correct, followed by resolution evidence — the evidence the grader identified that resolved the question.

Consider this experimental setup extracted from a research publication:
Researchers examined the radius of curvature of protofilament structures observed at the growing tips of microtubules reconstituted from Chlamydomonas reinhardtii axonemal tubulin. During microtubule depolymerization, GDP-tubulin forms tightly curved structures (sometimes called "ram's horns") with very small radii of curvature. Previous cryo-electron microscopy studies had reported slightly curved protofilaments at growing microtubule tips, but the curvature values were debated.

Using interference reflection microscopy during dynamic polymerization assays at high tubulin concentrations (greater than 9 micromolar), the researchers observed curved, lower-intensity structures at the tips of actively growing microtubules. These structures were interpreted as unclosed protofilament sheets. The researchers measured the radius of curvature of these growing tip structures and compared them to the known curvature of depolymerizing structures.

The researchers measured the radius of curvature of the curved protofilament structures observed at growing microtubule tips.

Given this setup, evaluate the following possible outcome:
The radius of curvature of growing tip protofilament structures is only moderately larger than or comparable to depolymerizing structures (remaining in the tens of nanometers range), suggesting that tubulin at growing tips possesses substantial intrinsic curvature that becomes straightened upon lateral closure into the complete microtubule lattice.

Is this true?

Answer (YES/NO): NO